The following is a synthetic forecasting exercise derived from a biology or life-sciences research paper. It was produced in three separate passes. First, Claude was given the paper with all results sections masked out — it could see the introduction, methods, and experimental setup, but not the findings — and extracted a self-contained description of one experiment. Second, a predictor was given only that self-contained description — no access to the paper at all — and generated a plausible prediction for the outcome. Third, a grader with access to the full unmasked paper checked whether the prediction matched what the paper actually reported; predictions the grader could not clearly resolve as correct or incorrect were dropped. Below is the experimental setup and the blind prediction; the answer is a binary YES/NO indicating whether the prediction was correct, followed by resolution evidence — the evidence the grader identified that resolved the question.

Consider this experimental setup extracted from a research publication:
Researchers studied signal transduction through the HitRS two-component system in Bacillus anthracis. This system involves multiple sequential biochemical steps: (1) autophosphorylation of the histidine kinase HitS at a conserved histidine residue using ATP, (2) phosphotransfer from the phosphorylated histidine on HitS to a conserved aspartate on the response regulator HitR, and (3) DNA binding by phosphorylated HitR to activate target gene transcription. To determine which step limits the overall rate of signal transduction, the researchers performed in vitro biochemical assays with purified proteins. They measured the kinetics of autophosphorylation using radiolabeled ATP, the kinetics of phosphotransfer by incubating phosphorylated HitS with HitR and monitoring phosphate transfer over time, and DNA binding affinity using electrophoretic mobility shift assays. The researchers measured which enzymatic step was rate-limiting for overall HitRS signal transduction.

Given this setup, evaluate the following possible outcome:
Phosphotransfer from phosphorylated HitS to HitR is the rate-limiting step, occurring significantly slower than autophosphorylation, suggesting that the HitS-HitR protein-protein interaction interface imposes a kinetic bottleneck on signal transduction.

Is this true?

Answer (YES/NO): NO